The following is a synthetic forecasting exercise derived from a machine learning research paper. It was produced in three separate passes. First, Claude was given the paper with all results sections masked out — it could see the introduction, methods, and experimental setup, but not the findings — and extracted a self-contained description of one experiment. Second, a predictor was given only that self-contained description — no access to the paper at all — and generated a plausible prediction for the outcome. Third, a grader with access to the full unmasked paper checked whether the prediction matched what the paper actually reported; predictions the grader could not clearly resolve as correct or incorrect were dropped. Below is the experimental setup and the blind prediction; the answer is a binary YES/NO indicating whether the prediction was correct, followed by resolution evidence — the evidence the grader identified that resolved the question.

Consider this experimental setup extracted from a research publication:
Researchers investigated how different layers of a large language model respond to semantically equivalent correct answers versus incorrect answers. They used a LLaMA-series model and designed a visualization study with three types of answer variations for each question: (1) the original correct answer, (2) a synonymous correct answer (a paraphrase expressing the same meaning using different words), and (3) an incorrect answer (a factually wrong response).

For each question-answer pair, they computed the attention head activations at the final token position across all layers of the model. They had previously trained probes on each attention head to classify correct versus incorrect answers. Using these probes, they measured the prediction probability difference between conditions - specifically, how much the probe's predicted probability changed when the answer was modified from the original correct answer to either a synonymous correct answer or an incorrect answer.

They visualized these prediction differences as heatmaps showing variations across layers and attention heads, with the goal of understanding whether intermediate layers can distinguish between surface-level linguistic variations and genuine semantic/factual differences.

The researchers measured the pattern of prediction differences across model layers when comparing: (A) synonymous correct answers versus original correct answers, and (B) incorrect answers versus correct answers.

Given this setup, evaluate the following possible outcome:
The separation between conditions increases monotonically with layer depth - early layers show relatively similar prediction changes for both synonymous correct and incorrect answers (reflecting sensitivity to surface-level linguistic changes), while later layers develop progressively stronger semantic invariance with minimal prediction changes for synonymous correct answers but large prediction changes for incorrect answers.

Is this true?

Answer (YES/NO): NO